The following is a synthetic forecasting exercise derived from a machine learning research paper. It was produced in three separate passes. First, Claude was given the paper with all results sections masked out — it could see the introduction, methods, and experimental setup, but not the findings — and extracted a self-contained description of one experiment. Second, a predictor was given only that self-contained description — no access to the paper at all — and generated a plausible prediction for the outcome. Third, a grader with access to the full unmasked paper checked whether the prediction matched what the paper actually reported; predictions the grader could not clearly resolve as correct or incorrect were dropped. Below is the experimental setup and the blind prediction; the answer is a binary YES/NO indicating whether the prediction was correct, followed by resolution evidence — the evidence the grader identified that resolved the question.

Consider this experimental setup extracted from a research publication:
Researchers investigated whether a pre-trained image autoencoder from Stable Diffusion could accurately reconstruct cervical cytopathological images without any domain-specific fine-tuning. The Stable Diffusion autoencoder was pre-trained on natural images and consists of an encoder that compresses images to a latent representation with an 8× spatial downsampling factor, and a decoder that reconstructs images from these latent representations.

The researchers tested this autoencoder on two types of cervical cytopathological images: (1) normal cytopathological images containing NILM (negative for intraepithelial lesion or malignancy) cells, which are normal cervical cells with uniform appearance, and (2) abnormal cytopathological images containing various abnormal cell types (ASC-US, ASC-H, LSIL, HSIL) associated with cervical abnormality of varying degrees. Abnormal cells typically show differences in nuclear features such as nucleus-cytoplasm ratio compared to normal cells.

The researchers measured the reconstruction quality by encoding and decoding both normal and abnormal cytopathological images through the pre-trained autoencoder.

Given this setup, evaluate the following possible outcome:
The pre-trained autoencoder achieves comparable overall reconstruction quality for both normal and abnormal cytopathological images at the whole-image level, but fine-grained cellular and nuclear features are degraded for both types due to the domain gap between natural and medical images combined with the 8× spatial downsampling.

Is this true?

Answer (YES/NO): NO